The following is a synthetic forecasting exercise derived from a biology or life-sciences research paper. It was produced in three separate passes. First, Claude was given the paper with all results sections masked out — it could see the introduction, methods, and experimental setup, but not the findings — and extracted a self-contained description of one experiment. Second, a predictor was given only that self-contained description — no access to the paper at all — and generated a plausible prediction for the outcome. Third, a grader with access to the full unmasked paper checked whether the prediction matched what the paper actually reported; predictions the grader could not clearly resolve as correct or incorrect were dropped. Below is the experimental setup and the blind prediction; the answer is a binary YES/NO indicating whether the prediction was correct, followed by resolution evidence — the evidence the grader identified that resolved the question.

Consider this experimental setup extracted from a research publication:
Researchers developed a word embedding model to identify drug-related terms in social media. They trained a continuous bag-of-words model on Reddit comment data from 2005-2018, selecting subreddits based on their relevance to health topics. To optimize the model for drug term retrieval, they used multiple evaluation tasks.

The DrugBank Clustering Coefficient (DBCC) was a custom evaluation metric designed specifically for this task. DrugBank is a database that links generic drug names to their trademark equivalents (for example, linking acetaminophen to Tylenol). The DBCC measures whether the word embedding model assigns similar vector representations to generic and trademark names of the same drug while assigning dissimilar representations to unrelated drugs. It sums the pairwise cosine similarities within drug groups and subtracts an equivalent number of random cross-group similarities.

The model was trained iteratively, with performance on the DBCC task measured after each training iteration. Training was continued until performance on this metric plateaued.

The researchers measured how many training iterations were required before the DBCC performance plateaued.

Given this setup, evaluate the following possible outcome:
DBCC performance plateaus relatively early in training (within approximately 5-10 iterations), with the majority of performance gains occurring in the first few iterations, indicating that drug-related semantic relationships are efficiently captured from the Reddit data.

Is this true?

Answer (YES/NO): NO